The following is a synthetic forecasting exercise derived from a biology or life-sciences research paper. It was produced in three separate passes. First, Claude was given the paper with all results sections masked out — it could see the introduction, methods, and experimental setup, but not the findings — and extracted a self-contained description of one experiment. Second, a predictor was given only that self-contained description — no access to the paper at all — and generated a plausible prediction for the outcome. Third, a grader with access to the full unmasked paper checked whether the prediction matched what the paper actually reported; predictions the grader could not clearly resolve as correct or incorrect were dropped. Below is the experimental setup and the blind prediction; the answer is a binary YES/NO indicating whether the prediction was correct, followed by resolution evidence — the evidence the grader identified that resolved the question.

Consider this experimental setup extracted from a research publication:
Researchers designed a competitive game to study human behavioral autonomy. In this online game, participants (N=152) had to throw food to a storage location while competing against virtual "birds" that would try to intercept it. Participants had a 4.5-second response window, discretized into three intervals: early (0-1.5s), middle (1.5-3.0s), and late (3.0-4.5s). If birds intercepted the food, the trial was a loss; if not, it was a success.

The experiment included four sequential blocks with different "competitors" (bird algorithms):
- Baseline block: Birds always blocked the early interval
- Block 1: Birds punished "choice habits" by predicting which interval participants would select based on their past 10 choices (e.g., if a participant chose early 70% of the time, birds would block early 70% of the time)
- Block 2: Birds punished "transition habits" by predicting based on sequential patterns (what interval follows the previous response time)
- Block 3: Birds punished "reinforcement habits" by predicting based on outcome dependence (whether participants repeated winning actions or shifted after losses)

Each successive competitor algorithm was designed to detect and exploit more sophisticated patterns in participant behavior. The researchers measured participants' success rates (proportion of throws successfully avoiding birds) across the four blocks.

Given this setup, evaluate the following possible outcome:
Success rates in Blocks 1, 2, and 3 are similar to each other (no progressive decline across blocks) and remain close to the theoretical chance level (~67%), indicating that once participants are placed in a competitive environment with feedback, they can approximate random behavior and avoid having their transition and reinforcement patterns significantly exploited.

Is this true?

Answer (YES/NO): NO